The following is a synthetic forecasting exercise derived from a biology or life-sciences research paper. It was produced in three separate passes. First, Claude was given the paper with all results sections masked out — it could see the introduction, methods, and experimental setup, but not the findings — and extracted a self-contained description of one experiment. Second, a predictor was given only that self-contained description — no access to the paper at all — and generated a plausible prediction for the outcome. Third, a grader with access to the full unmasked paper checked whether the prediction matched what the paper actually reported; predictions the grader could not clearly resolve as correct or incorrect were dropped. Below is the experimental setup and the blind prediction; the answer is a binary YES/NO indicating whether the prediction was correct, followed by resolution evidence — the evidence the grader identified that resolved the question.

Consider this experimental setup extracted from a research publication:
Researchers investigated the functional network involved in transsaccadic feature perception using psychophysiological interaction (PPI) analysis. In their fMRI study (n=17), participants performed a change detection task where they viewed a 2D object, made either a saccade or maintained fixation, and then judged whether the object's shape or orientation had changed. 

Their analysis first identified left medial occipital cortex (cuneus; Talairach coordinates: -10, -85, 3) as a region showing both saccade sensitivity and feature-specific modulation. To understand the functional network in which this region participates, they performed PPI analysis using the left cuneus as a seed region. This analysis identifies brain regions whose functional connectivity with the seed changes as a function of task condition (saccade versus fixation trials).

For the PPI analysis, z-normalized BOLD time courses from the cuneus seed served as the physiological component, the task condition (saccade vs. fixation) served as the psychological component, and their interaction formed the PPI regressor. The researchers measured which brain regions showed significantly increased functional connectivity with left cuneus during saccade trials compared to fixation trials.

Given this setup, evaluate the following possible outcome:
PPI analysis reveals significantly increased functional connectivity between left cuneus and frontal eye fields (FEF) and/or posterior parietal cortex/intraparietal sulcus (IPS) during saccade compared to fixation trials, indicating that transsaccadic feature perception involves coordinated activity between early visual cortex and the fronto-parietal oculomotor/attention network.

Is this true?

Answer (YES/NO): NO